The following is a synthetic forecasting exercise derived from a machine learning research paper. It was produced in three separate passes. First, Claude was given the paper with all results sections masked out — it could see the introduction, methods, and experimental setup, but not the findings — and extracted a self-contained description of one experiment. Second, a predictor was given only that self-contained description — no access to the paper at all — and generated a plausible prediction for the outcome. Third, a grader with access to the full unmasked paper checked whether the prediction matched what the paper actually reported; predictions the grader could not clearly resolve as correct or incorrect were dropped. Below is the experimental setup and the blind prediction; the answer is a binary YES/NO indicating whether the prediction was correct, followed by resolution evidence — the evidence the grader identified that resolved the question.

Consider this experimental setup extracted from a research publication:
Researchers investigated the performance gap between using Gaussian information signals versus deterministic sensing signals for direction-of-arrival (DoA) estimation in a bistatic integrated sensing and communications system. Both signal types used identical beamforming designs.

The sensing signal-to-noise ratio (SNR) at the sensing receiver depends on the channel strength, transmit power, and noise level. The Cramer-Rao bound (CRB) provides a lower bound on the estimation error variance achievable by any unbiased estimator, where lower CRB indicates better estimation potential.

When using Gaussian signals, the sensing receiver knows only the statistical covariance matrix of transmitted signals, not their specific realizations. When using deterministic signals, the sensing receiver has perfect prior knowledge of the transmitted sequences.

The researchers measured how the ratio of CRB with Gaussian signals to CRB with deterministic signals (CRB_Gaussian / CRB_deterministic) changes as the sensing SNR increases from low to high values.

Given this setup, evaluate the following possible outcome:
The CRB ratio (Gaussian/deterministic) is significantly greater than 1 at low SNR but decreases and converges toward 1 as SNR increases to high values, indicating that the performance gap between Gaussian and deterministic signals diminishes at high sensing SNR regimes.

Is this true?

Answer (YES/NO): YES